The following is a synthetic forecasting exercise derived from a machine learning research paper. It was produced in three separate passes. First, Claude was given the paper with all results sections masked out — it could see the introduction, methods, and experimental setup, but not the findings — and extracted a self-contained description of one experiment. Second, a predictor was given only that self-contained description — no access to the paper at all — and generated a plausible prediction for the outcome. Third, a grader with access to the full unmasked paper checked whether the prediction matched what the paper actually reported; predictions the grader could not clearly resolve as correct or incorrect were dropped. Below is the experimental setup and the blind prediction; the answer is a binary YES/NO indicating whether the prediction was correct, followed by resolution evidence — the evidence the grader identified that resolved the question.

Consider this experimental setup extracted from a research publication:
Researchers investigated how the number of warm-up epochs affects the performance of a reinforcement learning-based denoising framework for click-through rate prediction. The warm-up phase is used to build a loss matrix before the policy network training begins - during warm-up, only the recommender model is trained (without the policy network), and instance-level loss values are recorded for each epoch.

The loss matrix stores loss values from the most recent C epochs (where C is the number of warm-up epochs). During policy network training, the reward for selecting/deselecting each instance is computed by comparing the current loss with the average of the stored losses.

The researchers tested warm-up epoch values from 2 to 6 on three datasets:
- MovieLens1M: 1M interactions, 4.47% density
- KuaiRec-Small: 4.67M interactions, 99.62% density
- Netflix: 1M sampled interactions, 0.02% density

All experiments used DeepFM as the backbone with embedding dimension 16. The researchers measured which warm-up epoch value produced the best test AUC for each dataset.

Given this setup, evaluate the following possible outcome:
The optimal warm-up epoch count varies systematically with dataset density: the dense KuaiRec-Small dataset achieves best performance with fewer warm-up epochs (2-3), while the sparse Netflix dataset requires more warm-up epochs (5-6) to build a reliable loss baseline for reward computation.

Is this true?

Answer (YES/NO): NO